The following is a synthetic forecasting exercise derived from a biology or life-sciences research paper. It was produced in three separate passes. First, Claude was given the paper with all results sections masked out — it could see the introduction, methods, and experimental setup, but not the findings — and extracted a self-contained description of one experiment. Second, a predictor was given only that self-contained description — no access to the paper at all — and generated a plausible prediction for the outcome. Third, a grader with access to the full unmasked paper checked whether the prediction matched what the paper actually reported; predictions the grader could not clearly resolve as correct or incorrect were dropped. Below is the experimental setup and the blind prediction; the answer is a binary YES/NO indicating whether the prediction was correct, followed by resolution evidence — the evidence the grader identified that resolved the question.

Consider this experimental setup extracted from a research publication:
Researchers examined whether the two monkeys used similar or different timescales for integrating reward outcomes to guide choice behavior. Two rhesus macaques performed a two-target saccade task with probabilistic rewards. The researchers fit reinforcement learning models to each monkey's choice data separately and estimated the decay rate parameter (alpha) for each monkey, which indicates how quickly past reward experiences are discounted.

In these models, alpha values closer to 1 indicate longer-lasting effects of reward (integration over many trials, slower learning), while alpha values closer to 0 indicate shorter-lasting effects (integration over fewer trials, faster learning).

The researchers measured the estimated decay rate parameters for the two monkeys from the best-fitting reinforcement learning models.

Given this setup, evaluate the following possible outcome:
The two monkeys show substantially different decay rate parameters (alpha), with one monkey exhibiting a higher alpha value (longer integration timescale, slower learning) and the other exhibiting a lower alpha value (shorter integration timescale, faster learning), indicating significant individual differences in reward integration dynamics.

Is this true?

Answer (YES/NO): YES